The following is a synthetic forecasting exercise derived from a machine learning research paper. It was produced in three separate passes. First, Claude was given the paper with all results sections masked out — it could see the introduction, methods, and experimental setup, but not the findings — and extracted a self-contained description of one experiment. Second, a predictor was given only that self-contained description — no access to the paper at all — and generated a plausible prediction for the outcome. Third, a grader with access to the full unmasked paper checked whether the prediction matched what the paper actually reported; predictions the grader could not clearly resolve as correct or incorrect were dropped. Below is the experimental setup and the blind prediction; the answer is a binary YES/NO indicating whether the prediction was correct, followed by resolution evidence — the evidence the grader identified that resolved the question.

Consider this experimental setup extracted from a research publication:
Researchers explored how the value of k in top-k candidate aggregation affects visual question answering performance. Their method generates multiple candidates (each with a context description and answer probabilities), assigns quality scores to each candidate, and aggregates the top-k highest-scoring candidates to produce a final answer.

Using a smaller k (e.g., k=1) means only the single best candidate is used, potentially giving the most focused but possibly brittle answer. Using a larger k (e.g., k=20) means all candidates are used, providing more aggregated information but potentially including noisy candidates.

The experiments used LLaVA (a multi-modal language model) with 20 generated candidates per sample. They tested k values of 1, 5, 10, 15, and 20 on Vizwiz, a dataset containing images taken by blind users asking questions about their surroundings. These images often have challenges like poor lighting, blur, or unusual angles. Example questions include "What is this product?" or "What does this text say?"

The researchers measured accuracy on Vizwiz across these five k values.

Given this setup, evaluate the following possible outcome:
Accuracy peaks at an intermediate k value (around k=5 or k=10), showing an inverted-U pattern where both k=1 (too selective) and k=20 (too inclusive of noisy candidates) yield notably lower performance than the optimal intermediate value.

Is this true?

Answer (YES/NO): NO